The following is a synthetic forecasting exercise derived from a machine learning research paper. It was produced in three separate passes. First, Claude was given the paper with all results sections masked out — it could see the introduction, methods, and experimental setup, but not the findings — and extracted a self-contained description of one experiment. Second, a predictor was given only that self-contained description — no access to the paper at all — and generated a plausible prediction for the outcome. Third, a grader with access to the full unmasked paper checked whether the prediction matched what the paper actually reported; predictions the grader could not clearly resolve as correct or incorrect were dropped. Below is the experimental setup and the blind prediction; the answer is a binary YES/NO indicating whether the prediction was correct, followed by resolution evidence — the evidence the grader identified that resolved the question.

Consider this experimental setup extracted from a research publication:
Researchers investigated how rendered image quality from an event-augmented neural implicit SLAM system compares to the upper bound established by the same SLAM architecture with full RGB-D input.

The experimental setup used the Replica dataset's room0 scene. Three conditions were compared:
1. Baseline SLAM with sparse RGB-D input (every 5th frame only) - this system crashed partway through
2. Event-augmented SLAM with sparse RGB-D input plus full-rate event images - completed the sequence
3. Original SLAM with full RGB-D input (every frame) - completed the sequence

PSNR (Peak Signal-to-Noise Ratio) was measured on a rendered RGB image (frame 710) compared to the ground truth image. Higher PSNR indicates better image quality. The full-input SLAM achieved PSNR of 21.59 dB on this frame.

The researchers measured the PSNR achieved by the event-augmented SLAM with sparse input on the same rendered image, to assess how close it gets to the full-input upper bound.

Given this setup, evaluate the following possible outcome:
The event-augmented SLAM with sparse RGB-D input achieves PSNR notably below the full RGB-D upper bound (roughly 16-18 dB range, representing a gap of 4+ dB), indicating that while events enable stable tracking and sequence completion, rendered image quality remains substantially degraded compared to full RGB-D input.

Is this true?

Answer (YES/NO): NO